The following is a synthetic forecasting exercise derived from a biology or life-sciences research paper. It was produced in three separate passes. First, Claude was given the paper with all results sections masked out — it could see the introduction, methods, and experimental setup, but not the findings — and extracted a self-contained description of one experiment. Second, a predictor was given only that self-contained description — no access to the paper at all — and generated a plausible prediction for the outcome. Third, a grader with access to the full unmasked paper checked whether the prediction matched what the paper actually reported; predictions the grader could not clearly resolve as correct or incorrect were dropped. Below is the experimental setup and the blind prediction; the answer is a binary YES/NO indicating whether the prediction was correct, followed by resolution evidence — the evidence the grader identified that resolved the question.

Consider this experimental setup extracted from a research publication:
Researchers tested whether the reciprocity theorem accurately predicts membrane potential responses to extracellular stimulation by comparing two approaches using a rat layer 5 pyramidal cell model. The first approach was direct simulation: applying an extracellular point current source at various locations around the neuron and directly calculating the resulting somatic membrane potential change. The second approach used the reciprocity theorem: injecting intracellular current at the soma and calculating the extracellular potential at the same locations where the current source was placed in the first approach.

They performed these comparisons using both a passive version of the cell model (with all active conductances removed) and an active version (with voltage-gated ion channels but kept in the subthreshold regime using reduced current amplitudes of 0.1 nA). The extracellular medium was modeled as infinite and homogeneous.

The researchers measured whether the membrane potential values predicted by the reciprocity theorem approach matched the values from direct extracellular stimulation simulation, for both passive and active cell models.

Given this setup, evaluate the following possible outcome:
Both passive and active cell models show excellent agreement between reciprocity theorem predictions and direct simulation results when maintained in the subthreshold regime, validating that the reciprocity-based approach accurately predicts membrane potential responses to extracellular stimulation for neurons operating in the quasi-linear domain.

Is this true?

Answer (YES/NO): YES